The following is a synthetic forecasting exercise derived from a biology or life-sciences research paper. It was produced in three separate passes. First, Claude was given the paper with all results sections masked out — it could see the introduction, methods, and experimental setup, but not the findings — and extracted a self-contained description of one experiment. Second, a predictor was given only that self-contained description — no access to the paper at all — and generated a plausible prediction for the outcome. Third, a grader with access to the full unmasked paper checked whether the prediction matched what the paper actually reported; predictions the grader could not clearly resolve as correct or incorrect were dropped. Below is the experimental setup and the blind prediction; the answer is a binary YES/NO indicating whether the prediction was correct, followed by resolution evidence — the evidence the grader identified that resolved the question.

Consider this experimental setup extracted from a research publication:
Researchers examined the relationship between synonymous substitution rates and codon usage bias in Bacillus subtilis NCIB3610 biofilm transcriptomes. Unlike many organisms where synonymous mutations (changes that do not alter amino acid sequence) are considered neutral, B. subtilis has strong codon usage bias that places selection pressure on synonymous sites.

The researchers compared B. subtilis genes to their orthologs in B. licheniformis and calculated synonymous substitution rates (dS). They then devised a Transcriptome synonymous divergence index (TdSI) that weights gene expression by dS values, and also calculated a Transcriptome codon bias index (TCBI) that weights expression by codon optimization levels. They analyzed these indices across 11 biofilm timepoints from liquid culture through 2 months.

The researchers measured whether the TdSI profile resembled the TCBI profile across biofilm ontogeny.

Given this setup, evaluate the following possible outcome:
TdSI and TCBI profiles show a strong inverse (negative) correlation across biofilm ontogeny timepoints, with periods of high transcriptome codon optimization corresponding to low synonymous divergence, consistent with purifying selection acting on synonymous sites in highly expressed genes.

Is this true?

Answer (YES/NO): NO